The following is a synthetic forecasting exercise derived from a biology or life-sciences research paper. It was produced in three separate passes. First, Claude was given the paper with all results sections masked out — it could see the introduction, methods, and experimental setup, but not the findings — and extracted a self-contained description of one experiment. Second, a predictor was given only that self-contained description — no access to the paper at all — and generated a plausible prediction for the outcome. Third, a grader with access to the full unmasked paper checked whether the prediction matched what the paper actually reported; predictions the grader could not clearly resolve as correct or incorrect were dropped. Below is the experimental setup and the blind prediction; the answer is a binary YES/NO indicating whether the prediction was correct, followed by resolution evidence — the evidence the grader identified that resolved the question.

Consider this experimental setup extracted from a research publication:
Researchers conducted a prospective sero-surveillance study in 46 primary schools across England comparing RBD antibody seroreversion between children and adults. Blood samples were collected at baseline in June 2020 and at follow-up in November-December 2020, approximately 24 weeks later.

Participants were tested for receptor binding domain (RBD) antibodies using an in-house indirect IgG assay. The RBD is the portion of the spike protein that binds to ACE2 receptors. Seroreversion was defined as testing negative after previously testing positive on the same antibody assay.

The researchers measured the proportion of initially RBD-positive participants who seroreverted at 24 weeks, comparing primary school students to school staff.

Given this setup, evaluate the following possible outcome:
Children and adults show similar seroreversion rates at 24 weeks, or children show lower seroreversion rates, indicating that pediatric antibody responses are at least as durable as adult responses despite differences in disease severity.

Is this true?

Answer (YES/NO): YES